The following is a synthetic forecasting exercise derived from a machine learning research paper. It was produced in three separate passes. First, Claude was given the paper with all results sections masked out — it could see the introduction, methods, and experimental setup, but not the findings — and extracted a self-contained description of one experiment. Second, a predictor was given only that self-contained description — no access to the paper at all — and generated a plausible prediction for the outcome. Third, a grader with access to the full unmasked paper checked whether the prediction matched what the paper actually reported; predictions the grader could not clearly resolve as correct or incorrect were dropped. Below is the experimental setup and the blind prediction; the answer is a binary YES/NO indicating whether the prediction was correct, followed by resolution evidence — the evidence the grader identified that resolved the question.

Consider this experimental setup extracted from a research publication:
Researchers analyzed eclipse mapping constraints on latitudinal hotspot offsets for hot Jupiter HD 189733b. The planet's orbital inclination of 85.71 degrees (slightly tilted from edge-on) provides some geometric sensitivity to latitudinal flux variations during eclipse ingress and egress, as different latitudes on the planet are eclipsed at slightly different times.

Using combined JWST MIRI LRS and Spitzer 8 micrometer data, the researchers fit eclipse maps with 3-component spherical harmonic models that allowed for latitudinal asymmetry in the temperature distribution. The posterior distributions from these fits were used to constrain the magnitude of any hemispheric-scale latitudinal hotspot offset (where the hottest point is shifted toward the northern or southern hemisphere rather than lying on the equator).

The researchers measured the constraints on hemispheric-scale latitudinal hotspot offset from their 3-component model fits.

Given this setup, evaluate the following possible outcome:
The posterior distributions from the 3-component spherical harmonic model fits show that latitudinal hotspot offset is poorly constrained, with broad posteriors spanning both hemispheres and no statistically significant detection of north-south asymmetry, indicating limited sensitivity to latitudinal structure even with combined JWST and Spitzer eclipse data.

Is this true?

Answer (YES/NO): NO